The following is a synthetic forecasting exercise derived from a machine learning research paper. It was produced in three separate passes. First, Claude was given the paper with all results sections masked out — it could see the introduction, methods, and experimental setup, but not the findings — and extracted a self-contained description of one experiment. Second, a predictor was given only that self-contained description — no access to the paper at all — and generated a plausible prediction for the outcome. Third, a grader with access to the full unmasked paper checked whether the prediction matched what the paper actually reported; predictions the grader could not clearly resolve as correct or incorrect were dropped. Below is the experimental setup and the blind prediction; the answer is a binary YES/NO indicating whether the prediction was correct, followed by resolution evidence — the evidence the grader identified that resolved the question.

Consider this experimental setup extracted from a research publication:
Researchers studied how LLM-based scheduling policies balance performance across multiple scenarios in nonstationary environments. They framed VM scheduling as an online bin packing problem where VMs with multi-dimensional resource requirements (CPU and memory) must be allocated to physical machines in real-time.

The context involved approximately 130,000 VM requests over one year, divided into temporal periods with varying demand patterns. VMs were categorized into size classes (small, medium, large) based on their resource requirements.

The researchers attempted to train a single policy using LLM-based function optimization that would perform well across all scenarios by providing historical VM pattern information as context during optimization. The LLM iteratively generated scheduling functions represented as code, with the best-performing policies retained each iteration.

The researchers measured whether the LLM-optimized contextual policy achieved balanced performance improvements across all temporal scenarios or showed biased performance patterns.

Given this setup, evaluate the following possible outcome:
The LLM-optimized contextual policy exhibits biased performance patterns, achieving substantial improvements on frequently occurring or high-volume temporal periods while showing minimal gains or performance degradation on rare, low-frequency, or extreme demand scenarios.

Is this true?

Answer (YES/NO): NO